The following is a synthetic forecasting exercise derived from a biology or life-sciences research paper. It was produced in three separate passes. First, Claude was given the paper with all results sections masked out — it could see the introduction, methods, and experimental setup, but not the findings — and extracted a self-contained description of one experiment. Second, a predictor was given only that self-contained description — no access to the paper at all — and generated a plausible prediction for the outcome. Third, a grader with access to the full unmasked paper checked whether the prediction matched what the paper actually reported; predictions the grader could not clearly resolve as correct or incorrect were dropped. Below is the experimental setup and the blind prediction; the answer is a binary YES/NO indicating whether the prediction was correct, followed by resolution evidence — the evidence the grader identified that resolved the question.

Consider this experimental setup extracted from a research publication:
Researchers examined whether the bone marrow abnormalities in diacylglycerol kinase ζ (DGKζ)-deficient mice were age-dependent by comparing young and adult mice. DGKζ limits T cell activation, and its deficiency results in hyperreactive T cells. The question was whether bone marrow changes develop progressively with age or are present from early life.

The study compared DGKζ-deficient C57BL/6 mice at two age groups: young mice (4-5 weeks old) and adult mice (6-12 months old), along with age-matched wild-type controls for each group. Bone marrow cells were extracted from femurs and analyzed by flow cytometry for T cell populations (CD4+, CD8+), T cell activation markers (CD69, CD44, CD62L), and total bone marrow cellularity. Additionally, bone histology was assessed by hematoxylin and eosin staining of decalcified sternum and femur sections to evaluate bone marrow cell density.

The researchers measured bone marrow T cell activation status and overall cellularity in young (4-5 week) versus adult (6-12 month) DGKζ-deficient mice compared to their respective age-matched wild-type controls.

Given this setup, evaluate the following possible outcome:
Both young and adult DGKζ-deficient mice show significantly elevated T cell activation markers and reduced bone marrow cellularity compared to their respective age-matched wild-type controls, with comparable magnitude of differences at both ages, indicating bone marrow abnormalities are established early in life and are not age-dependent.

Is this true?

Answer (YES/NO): NO